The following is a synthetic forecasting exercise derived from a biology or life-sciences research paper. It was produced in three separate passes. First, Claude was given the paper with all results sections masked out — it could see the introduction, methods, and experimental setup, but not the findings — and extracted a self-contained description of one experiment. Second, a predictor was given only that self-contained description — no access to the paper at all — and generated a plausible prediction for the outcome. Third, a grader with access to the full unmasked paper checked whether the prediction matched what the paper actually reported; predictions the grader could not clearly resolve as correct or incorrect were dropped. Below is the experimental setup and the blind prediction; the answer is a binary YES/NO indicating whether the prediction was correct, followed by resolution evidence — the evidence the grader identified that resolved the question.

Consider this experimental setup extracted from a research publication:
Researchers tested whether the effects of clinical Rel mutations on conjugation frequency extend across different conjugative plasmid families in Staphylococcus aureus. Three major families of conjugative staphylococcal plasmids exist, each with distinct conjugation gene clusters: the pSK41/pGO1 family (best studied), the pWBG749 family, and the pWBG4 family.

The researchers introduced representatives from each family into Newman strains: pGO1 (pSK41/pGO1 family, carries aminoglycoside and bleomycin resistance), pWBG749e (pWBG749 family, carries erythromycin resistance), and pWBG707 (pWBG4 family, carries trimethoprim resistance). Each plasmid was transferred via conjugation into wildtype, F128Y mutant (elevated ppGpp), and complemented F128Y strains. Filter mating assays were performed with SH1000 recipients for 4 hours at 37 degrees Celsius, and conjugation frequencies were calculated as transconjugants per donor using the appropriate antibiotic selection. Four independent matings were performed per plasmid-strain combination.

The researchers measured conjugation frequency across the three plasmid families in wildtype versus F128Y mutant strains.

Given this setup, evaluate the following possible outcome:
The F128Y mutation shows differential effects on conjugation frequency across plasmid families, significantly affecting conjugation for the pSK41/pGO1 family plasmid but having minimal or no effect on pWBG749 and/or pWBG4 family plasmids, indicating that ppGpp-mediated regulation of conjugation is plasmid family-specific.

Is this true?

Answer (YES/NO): NO